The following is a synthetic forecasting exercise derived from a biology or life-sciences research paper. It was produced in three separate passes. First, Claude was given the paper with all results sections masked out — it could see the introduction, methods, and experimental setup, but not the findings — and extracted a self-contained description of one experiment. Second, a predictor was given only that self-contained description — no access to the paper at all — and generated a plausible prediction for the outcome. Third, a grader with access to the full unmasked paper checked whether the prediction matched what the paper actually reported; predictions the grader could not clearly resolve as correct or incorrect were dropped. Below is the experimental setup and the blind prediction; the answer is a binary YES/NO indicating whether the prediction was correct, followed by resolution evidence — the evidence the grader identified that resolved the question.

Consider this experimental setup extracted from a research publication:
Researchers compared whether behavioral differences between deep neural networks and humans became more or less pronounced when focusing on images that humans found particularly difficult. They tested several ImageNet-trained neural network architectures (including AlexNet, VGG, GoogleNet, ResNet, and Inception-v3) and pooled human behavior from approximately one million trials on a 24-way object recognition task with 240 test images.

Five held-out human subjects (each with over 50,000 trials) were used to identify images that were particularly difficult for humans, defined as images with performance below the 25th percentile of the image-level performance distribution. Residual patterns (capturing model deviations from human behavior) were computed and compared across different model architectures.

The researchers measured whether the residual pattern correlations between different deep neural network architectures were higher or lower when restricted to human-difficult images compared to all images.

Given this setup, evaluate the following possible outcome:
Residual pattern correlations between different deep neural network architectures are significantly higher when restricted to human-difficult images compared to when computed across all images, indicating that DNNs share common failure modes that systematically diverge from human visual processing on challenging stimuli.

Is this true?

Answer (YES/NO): NO